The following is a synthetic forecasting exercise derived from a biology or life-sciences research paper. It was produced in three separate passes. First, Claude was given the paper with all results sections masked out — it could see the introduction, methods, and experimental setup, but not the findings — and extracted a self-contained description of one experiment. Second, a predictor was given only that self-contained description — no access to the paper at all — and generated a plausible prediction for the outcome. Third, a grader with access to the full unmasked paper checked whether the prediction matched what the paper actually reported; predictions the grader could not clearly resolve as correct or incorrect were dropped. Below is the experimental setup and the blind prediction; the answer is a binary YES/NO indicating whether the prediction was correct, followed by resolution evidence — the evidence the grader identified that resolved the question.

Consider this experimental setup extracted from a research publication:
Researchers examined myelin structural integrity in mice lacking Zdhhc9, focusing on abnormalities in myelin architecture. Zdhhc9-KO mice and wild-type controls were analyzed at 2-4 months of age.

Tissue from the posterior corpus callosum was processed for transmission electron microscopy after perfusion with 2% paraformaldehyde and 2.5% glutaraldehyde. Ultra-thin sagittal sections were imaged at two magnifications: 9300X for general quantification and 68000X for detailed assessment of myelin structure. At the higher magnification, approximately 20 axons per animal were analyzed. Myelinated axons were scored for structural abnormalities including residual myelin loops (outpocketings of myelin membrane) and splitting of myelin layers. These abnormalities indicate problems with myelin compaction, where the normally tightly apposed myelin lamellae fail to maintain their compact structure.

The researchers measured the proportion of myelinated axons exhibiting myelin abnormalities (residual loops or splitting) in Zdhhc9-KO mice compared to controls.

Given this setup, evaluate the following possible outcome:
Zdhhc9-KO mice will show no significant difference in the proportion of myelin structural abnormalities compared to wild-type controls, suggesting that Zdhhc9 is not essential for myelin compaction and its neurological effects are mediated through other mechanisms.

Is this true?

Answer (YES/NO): NO